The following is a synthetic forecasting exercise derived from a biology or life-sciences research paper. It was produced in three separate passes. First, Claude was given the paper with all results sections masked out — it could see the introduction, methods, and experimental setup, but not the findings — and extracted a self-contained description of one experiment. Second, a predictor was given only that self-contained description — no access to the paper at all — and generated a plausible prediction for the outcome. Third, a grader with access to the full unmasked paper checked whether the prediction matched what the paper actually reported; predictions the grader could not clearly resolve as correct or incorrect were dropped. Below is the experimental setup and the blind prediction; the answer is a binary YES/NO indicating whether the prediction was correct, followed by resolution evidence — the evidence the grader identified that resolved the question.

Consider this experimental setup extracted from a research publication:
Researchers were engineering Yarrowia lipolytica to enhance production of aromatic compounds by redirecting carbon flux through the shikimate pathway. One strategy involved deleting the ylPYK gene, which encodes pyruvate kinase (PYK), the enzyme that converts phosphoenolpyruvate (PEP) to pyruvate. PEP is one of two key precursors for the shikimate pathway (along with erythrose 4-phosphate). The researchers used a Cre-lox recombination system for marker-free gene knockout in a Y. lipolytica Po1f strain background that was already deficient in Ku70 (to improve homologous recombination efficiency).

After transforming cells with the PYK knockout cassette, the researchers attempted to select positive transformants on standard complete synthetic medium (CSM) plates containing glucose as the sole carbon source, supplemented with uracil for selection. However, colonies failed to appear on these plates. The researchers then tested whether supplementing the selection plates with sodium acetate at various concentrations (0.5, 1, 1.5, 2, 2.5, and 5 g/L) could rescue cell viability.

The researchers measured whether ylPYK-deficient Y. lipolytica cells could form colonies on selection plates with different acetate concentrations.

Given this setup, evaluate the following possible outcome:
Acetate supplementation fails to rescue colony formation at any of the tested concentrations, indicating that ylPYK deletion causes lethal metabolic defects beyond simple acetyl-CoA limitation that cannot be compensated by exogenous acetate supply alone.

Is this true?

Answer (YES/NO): NO